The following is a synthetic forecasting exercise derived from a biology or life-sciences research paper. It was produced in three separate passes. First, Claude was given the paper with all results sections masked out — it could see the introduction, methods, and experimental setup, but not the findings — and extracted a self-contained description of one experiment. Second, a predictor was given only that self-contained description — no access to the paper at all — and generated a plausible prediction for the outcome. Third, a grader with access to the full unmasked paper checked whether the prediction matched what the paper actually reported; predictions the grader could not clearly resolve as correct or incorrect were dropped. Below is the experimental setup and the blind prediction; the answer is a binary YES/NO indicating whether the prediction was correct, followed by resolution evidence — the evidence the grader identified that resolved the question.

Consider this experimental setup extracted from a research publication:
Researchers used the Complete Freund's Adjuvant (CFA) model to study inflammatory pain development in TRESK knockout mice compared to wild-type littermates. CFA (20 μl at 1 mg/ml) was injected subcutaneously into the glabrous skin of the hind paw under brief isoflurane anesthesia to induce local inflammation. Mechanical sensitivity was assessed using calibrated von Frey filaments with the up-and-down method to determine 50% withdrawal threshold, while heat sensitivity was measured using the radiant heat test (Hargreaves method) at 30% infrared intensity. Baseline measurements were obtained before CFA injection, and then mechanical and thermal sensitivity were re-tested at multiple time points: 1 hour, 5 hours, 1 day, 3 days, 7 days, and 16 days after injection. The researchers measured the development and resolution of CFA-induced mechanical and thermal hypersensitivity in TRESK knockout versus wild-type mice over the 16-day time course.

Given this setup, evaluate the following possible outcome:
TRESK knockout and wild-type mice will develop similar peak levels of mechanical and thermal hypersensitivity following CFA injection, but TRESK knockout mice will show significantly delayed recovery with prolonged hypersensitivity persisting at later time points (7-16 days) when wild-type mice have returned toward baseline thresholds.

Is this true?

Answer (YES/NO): NO